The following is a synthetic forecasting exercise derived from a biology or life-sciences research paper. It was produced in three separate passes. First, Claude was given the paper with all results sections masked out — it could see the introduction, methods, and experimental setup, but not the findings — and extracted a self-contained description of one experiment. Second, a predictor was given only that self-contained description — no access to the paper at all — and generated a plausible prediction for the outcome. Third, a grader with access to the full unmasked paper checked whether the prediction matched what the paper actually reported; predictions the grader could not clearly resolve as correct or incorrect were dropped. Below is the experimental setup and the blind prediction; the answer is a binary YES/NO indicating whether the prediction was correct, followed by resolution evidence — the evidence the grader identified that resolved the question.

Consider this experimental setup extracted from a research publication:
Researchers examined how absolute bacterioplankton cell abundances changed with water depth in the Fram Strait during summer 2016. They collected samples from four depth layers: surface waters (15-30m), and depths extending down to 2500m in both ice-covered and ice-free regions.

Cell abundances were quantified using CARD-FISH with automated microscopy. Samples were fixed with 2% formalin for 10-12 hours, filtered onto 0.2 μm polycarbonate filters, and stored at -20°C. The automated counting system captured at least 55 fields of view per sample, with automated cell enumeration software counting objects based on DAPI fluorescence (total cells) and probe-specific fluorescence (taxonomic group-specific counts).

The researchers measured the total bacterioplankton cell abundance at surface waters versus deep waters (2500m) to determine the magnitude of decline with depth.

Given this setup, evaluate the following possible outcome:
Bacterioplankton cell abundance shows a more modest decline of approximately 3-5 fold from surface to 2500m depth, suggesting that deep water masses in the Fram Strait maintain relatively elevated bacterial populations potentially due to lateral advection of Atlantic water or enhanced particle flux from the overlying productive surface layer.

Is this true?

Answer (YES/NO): NO